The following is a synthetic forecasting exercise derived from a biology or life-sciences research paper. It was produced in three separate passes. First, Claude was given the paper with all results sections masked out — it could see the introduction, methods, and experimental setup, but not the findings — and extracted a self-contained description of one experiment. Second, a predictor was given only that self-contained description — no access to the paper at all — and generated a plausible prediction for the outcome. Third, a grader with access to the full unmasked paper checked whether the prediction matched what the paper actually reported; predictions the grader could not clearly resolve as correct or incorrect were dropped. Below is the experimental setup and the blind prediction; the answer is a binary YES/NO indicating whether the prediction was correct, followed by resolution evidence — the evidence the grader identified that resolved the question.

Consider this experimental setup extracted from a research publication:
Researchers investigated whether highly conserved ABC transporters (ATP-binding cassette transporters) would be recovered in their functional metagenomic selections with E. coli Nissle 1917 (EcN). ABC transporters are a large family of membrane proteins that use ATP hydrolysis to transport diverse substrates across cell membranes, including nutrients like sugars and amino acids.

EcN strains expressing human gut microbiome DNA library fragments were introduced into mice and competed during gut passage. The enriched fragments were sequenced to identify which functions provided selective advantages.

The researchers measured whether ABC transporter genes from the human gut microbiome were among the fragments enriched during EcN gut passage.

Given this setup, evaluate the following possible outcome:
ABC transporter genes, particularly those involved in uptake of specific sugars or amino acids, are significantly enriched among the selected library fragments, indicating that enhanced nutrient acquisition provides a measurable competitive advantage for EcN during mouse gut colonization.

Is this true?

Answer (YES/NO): NO